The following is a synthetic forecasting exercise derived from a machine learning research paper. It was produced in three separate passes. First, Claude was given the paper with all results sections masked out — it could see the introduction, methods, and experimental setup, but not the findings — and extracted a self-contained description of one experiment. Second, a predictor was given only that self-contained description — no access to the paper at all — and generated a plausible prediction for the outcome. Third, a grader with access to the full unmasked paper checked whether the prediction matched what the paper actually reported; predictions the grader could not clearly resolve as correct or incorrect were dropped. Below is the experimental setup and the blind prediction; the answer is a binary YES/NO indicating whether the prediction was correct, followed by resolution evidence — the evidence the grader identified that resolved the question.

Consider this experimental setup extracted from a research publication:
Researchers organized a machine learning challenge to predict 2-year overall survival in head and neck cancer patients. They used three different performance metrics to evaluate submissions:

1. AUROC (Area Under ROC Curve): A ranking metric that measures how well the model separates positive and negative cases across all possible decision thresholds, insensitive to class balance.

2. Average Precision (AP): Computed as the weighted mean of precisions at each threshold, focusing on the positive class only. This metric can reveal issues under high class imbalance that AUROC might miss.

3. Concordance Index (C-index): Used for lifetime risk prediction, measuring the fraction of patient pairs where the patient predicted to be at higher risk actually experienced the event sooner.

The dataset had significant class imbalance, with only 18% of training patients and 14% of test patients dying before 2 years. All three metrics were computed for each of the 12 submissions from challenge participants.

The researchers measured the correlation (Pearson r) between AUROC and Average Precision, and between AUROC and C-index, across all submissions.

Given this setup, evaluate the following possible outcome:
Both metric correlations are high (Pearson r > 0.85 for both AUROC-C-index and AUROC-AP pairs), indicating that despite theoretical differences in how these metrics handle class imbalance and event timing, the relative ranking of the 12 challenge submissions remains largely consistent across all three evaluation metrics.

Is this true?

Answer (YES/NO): NO